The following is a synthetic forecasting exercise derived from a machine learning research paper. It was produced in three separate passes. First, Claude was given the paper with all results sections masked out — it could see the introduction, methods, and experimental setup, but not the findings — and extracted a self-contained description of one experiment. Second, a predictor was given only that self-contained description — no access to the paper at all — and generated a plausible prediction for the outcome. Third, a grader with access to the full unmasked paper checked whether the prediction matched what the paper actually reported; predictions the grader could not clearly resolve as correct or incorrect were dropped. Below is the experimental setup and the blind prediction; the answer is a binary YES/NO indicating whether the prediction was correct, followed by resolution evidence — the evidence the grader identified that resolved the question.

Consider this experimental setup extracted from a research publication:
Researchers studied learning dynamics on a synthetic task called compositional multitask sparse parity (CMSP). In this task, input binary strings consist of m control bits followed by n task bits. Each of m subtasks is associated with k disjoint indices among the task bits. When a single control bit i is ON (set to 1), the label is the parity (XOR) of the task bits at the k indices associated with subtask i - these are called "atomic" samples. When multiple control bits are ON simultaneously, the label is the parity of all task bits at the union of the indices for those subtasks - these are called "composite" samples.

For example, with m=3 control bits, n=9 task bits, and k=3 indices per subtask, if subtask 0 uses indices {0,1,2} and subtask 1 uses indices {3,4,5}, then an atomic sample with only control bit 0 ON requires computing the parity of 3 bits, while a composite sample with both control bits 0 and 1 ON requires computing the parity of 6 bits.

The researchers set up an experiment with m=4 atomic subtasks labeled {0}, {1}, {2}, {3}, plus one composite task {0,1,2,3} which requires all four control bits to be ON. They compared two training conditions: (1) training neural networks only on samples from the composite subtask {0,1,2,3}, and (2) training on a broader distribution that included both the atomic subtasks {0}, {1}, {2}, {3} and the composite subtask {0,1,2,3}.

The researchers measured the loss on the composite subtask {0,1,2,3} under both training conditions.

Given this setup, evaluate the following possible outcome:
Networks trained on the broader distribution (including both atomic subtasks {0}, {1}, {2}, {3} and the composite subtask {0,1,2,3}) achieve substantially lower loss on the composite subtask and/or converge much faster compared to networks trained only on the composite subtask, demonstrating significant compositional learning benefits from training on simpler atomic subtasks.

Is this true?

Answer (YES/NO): YES